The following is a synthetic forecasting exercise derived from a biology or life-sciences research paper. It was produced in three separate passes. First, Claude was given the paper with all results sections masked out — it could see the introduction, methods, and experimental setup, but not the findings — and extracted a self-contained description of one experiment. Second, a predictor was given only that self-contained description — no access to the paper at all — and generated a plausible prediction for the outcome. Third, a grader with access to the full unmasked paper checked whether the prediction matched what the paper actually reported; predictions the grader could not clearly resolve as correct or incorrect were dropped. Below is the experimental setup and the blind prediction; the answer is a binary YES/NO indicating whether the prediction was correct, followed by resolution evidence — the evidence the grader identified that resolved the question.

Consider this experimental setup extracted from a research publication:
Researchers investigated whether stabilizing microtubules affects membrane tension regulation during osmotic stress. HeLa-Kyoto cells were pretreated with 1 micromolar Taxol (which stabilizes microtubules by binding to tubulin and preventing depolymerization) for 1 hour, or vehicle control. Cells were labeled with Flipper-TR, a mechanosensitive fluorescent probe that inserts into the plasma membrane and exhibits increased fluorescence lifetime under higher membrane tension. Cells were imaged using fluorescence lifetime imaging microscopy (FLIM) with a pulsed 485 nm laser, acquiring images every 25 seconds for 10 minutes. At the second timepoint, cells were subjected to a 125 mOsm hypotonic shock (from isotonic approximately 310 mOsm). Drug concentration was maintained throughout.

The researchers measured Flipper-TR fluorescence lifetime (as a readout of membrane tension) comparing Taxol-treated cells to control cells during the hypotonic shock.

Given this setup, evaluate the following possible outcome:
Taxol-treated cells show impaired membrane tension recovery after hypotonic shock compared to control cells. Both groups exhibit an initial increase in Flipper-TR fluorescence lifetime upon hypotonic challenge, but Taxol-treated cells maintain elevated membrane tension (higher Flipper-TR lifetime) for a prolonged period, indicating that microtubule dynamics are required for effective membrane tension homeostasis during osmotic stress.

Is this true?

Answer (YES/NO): NO